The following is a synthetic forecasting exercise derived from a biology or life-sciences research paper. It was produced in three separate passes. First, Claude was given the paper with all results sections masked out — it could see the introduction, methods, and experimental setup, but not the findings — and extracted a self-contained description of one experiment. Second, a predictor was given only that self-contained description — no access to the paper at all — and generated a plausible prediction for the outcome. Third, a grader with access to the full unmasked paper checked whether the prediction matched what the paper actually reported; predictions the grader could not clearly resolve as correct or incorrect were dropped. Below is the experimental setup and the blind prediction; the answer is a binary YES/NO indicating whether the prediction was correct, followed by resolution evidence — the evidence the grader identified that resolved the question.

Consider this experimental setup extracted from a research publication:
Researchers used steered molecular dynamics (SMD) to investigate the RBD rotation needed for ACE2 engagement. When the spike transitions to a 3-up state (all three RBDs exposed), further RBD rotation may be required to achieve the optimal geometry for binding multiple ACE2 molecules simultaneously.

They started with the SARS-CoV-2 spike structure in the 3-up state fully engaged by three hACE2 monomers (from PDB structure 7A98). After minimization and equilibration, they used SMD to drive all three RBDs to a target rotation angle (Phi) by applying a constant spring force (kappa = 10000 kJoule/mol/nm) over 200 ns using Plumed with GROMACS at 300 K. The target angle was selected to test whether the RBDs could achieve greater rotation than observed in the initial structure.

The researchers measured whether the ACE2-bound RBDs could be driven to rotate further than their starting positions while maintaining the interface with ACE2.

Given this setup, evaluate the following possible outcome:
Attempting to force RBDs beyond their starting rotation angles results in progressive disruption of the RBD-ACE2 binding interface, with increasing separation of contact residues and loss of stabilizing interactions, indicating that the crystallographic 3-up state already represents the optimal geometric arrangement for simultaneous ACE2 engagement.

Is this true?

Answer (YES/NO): NO